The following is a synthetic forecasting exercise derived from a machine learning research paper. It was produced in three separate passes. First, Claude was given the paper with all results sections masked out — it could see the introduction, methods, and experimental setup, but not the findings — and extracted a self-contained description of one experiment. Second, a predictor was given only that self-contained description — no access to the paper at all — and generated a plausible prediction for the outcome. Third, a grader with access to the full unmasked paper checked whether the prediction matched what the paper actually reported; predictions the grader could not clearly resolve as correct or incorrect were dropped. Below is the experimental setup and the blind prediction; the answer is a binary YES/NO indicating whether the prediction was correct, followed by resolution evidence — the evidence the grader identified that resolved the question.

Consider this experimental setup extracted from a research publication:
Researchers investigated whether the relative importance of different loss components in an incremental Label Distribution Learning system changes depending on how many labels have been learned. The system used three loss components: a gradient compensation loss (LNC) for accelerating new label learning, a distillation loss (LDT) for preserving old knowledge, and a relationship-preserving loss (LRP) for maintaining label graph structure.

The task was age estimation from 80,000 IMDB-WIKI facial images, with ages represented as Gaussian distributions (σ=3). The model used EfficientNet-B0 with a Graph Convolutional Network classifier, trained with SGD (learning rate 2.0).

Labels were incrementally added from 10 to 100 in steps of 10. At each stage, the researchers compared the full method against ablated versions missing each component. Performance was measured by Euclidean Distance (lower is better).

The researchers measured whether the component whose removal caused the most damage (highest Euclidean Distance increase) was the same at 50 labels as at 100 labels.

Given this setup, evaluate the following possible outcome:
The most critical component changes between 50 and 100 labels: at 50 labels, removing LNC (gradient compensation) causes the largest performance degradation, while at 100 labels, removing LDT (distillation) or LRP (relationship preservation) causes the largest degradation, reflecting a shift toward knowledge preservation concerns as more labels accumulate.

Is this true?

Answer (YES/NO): NO